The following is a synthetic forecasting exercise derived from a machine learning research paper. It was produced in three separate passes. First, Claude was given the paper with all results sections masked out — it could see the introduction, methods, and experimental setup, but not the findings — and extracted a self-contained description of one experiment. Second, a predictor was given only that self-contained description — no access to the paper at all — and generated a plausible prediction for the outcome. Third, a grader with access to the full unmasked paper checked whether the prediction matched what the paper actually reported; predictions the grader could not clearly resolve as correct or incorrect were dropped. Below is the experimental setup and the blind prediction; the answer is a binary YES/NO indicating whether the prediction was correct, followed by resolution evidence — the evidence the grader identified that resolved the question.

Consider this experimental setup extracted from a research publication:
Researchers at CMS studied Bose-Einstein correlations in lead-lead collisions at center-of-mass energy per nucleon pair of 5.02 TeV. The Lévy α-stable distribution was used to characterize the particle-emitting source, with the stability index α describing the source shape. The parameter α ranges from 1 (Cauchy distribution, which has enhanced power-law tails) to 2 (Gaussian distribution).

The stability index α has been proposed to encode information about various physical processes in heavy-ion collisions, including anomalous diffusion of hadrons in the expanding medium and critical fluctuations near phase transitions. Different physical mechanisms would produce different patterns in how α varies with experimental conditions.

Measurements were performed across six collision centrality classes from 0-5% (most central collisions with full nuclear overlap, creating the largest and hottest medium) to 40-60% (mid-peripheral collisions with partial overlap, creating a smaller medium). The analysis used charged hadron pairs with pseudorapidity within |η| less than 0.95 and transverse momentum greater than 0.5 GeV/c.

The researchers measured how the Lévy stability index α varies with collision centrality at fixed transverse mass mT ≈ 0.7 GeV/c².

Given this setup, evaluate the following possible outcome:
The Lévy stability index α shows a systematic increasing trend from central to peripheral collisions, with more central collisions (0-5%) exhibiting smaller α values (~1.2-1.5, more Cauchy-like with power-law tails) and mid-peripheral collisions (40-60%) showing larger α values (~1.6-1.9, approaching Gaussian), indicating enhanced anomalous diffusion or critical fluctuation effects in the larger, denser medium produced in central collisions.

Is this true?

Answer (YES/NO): NO